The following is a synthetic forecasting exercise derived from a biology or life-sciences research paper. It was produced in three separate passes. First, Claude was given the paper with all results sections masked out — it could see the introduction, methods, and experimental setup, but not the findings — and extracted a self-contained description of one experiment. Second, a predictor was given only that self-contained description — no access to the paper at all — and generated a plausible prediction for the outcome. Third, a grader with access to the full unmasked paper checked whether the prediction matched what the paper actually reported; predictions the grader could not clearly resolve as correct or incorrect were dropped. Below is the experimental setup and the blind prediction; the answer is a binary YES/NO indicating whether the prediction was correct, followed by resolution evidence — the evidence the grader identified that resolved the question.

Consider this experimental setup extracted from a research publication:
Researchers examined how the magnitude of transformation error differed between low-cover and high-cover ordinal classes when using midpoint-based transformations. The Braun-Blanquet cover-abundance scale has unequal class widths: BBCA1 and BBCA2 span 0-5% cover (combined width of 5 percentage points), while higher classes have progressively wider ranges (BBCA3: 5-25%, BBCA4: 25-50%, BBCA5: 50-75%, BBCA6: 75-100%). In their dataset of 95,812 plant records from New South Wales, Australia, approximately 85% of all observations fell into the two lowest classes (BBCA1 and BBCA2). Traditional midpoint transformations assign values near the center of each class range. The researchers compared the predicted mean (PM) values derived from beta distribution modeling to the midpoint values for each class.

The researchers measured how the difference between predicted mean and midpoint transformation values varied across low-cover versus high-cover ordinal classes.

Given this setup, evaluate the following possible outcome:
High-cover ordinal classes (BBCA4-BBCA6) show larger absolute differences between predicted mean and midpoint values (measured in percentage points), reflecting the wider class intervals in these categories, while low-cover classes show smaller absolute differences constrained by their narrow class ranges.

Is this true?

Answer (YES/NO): NO